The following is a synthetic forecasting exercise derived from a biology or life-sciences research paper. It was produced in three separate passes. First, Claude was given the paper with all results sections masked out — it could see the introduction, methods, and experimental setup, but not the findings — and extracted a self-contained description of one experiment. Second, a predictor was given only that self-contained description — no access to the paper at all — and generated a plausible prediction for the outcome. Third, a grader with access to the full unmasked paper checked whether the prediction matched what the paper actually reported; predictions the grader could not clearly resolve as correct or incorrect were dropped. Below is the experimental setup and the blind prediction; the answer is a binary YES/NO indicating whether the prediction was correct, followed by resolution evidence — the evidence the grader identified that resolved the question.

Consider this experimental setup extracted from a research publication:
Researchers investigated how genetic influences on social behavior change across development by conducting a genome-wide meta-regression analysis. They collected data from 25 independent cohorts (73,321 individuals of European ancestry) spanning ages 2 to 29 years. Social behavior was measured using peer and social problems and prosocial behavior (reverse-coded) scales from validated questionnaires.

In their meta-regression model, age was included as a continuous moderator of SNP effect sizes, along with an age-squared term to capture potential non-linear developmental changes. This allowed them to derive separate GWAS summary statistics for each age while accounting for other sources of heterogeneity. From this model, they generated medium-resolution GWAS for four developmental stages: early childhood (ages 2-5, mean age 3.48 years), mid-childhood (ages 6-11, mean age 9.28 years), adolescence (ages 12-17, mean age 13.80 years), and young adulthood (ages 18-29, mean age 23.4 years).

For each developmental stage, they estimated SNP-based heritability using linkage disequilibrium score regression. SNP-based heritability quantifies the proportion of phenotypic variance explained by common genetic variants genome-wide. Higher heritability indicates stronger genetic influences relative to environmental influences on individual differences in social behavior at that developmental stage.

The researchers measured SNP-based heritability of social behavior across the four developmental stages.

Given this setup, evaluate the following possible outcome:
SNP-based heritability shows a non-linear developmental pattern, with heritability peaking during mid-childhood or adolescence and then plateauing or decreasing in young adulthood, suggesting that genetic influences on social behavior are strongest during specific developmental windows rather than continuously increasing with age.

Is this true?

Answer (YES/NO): YES